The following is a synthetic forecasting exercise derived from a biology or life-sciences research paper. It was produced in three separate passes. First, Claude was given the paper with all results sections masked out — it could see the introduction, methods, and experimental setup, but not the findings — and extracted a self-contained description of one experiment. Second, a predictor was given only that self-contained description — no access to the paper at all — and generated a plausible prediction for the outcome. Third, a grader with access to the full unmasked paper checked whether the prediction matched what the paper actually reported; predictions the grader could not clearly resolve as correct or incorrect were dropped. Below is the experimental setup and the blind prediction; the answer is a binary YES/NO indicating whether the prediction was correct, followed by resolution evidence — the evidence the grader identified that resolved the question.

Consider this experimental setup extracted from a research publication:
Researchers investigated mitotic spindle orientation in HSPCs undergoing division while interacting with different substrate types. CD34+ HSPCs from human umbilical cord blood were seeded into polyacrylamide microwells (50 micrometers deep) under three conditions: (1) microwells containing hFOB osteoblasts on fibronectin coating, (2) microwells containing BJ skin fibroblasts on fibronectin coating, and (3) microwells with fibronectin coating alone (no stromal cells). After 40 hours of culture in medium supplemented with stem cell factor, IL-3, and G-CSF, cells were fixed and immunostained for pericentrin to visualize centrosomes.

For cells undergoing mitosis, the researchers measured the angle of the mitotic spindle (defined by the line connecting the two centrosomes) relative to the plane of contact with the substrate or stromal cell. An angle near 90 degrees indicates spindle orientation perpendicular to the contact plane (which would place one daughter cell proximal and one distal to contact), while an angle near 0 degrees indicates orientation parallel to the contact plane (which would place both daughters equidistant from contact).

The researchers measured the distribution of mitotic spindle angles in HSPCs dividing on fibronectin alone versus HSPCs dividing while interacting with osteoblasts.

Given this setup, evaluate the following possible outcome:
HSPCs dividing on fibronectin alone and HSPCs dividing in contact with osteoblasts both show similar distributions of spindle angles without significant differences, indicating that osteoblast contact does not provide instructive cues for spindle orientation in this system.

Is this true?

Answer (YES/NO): NO